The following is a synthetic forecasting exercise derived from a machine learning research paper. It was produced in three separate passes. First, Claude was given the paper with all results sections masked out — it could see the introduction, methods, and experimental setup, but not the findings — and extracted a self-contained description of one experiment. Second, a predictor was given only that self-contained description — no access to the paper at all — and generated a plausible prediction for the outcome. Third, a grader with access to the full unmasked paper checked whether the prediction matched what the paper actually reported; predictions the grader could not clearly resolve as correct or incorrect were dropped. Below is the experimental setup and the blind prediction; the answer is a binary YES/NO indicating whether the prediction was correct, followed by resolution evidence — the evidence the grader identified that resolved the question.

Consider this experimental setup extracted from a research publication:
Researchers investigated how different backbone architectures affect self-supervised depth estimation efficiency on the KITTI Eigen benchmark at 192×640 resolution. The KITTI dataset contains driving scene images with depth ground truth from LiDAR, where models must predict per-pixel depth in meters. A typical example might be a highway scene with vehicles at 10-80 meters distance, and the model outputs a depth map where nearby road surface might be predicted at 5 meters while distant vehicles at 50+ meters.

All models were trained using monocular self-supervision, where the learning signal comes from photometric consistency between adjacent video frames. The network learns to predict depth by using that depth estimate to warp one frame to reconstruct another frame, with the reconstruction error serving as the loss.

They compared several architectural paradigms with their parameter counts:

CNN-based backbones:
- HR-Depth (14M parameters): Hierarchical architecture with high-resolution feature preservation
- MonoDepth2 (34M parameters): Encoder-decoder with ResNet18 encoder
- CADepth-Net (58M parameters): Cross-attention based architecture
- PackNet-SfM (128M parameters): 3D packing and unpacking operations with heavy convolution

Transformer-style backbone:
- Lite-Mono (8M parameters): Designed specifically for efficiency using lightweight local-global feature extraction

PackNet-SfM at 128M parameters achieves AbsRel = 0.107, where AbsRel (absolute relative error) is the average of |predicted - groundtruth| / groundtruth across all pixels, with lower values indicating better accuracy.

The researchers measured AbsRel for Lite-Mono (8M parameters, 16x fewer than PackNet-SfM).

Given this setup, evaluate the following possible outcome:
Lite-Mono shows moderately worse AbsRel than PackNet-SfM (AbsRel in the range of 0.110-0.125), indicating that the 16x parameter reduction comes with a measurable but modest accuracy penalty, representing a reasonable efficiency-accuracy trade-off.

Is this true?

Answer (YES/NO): NO